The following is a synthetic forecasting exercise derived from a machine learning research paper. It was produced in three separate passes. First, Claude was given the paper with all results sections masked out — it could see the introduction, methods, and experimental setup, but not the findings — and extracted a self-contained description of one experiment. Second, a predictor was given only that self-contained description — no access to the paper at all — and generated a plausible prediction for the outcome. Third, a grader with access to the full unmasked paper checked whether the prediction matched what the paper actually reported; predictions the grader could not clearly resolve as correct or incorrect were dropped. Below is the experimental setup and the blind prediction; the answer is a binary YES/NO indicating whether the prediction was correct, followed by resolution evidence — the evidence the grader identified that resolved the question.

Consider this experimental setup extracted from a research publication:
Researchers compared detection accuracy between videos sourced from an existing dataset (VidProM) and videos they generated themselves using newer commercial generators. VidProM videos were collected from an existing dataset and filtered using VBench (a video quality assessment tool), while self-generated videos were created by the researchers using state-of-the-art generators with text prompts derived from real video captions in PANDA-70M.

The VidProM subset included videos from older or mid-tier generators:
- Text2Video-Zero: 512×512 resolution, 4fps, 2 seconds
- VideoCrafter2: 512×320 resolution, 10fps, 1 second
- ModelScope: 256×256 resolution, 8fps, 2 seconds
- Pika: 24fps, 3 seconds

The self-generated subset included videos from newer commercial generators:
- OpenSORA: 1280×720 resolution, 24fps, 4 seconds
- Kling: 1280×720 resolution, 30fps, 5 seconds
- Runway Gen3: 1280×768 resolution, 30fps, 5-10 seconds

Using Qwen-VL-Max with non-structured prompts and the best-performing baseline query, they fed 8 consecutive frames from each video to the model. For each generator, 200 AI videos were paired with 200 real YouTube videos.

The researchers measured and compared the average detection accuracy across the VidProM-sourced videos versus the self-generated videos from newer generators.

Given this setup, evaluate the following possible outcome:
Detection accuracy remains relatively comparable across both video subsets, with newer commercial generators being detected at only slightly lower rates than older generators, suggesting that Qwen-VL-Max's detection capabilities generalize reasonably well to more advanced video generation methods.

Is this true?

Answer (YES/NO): NO